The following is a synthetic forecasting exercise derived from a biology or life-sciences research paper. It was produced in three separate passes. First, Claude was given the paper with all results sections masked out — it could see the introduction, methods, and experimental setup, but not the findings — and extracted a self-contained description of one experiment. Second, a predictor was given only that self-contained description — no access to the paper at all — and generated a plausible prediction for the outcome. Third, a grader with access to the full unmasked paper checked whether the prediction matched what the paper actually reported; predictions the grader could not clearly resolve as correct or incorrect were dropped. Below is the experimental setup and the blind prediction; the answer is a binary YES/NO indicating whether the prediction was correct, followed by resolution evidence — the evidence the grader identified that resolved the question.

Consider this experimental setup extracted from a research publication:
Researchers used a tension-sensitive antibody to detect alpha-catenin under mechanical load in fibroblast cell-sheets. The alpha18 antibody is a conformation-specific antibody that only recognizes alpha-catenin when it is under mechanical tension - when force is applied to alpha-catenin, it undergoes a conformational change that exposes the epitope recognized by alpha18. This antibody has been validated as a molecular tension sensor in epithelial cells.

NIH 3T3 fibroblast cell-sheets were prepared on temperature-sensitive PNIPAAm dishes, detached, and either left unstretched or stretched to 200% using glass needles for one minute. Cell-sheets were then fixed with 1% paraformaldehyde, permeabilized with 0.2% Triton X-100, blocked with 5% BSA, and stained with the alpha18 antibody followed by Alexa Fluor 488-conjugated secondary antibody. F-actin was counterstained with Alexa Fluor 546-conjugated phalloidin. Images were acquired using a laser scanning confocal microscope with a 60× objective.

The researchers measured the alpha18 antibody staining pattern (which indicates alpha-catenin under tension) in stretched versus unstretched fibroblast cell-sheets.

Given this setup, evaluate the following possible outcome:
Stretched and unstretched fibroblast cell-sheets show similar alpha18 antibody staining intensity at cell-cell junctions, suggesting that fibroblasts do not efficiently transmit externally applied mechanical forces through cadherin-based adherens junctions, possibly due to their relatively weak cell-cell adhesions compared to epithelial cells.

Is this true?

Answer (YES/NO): NO